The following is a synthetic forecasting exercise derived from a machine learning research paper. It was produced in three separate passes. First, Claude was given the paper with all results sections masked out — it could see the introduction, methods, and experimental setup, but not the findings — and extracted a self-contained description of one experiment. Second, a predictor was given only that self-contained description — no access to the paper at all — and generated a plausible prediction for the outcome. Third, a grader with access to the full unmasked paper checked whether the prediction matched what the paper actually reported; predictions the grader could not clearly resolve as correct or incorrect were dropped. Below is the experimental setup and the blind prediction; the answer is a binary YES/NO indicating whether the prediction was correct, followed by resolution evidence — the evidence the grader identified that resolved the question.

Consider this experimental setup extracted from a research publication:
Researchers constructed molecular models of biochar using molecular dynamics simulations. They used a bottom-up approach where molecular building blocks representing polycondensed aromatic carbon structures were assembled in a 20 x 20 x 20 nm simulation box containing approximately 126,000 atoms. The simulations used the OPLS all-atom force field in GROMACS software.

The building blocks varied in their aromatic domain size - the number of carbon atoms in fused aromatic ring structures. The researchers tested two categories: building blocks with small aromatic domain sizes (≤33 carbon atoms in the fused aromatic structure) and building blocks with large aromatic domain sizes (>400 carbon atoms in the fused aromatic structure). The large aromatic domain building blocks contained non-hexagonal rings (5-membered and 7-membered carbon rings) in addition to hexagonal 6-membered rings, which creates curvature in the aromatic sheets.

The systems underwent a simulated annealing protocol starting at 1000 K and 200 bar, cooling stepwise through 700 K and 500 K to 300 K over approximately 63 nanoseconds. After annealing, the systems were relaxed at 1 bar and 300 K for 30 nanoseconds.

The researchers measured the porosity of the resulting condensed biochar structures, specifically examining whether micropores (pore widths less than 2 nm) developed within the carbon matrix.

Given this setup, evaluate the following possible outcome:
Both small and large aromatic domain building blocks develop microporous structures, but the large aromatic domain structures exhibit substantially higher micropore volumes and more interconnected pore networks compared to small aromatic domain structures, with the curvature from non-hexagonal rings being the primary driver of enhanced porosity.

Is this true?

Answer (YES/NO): NO